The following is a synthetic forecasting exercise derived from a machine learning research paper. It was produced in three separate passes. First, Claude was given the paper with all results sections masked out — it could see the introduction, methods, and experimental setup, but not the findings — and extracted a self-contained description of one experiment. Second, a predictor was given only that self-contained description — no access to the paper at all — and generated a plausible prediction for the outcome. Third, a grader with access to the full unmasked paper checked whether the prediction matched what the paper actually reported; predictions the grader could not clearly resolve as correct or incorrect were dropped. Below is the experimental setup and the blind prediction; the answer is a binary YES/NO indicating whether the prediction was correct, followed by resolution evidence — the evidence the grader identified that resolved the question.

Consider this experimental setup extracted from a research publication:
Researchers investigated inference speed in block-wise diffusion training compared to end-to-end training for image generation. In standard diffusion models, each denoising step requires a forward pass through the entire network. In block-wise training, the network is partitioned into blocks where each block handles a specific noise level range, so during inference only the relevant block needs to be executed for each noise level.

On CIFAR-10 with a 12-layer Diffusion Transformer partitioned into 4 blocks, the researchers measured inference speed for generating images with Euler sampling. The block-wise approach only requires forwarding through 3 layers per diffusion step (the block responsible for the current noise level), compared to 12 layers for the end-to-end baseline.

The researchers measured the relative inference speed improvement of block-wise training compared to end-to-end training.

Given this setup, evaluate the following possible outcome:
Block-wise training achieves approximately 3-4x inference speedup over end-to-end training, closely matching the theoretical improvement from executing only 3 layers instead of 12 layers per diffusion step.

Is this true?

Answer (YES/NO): YES